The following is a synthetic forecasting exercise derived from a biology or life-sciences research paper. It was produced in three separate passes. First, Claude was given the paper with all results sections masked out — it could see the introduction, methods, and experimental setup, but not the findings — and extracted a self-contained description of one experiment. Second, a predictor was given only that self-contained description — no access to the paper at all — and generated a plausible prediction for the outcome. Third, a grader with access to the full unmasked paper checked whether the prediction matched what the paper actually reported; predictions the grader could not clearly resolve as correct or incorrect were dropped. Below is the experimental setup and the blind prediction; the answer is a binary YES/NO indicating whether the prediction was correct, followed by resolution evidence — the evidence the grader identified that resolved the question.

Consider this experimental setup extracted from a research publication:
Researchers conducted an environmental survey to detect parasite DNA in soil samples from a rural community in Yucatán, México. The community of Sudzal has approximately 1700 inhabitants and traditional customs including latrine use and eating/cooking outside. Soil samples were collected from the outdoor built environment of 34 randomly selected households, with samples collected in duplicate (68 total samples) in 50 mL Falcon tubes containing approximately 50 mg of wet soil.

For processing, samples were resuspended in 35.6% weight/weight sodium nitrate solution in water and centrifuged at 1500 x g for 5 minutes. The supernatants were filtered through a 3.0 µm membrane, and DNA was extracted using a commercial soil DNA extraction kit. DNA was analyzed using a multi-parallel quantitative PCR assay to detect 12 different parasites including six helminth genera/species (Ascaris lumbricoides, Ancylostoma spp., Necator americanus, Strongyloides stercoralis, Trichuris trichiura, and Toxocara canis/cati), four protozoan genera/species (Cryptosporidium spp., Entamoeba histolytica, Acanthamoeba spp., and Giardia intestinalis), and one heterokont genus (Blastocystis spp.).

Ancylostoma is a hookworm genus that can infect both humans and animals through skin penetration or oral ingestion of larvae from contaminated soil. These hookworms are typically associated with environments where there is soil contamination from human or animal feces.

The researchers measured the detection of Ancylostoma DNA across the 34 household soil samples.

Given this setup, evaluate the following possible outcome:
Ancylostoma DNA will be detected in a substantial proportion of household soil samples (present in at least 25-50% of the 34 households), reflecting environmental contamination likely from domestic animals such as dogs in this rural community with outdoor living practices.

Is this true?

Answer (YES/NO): NO